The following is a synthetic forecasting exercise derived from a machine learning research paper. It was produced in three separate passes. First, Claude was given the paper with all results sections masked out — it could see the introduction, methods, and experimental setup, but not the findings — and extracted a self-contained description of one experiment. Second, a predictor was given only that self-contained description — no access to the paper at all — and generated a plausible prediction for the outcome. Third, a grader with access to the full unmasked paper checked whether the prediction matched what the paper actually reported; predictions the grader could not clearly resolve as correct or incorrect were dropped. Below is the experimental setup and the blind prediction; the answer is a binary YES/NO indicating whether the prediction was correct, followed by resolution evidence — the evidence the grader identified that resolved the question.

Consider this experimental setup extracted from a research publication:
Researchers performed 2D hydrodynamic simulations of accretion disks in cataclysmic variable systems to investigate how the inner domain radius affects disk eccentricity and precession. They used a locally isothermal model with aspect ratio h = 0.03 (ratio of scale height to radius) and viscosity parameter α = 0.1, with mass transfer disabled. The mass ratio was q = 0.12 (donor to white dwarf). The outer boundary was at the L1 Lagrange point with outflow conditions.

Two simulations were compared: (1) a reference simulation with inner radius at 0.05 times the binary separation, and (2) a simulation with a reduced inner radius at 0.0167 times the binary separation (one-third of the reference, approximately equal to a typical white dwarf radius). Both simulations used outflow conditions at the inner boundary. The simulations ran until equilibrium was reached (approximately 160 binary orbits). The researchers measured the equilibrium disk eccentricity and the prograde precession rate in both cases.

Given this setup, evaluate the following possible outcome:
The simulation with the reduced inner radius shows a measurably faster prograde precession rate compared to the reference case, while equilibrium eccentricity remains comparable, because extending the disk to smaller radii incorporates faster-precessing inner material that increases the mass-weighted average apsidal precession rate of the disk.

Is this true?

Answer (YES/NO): NO